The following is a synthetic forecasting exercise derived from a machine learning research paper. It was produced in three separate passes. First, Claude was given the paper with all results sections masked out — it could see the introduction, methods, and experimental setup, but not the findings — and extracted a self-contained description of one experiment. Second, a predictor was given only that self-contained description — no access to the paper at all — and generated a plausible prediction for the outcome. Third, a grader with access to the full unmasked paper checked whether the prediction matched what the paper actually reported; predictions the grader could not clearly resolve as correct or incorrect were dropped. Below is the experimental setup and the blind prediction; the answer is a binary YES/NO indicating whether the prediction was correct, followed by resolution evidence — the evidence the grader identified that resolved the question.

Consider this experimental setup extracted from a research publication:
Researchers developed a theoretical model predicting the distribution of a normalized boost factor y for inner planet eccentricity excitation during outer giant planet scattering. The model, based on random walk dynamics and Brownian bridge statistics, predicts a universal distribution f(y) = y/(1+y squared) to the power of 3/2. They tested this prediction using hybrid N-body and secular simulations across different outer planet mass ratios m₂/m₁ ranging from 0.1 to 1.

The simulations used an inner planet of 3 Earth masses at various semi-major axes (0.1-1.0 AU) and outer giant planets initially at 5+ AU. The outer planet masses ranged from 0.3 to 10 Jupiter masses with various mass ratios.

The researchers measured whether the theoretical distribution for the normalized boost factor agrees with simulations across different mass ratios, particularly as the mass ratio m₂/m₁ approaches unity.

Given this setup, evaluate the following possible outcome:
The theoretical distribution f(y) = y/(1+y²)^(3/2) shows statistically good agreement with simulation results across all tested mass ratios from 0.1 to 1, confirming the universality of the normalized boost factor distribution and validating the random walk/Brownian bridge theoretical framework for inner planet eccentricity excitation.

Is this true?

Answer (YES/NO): NO